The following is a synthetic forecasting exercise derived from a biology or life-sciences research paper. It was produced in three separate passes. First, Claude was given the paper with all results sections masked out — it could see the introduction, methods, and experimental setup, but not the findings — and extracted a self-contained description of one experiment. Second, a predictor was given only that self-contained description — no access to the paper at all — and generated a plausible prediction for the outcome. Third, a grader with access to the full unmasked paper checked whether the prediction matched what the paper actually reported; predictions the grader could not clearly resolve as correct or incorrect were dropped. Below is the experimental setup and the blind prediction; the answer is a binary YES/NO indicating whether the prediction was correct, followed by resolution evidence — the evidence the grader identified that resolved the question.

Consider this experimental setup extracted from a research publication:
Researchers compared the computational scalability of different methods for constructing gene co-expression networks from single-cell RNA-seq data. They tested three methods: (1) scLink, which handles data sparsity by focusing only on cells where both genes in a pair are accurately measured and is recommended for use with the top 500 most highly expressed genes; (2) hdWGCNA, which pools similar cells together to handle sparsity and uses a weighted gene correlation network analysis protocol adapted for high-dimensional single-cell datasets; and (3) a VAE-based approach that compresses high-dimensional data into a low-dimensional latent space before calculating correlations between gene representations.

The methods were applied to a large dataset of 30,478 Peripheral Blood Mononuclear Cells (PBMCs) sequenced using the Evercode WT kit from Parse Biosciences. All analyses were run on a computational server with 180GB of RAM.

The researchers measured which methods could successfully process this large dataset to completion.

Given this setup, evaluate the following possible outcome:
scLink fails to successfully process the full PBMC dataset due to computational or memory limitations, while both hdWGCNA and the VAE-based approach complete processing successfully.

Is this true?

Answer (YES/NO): YES